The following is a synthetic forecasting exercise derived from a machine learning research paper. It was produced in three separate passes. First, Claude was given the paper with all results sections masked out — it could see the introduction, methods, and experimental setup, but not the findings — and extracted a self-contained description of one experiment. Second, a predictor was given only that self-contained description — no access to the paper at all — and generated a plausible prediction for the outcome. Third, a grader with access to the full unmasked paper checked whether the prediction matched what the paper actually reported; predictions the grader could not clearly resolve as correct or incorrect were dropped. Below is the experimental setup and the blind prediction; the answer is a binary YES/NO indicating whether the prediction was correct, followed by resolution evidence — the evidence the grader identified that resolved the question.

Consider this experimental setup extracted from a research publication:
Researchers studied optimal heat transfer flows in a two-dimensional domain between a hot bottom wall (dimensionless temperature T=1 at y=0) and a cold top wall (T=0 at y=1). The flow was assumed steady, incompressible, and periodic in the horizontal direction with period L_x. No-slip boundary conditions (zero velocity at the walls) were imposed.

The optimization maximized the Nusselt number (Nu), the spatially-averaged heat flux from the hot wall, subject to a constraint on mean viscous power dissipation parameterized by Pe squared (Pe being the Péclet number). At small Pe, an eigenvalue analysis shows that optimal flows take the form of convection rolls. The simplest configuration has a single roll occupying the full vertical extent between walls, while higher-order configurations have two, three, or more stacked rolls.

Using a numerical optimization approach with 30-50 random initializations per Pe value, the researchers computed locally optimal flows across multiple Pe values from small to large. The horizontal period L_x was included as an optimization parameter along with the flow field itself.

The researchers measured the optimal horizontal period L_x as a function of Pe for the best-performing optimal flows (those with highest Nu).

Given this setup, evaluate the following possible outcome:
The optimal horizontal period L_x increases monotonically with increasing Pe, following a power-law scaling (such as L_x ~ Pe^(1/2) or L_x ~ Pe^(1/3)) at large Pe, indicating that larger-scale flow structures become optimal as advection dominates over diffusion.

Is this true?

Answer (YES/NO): NO